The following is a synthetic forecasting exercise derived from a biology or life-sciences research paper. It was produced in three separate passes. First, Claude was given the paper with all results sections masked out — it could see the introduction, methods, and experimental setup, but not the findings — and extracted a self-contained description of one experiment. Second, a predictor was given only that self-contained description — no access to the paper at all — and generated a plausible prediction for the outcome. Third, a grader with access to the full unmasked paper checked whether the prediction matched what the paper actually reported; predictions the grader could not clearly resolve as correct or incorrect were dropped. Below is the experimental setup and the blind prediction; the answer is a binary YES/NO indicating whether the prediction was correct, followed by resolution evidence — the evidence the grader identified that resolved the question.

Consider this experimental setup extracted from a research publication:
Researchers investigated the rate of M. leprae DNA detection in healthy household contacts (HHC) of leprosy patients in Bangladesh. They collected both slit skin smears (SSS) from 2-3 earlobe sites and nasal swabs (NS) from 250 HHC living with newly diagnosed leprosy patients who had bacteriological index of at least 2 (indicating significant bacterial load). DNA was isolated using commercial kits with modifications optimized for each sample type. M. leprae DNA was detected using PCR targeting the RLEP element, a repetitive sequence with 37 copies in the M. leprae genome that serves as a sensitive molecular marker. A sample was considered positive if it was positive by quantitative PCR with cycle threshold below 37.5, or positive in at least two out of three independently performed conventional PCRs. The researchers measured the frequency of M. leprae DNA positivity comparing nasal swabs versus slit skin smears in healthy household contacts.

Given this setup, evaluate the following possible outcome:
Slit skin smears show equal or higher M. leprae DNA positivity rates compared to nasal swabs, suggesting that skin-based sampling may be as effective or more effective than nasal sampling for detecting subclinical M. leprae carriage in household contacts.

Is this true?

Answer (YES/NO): NO